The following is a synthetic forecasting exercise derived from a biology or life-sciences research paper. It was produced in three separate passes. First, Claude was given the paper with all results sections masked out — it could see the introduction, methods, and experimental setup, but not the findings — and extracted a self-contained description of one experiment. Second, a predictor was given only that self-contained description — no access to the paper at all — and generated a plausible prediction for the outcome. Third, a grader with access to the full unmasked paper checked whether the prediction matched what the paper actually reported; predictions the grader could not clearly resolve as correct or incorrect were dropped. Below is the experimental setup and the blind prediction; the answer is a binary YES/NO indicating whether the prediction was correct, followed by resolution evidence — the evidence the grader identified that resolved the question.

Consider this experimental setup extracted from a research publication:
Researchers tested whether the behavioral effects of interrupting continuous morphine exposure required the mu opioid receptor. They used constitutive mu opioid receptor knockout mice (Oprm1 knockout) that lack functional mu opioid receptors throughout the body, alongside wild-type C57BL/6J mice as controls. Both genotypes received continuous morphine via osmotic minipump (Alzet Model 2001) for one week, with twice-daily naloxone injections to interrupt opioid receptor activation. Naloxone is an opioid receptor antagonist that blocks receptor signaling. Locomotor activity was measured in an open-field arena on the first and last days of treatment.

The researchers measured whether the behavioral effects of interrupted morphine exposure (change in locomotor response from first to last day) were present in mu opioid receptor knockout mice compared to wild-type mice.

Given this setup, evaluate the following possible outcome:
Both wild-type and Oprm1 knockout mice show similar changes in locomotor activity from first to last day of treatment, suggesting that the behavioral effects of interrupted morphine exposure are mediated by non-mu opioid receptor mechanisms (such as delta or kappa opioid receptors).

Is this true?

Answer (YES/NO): NO